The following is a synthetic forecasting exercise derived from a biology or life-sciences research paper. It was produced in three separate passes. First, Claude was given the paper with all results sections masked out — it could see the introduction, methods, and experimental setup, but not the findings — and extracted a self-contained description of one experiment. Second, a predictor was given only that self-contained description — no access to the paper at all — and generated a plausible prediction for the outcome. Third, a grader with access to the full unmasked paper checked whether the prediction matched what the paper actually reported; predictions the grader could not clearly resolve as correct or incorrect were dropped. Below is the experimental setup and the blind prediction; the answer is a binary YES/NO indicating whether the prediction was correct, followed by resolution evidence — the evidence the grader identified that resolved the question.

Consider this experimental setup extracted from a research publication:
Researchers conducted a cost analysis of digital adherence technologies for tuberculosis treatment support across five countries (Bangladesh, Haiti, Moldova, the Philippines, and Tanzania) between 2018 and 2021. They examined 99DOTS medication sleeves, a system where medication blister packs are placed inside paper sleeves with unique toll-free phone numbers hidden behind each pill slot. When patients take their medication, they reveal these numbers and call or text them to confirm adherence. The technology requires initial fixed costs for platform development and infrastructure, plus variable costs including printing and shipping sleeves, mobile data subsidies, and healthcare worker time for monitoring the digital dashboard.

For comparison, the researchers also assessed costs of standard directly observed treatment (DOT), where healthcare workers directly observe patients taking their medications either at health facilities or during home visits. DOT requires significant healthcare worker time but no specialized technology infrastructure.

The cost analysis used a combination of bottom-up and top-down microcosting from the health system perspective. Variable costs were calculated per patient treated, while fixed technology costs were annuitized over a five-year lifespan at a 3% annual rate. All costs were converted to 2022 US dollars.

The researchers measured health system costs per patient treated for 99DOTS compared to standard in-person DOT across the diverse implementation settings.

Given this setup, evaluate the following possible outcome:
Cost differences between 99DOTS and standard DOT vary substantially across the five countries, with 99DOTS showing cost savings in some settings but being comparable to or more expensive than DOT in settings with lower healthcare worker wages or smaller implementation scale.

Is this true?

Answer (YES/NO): NO